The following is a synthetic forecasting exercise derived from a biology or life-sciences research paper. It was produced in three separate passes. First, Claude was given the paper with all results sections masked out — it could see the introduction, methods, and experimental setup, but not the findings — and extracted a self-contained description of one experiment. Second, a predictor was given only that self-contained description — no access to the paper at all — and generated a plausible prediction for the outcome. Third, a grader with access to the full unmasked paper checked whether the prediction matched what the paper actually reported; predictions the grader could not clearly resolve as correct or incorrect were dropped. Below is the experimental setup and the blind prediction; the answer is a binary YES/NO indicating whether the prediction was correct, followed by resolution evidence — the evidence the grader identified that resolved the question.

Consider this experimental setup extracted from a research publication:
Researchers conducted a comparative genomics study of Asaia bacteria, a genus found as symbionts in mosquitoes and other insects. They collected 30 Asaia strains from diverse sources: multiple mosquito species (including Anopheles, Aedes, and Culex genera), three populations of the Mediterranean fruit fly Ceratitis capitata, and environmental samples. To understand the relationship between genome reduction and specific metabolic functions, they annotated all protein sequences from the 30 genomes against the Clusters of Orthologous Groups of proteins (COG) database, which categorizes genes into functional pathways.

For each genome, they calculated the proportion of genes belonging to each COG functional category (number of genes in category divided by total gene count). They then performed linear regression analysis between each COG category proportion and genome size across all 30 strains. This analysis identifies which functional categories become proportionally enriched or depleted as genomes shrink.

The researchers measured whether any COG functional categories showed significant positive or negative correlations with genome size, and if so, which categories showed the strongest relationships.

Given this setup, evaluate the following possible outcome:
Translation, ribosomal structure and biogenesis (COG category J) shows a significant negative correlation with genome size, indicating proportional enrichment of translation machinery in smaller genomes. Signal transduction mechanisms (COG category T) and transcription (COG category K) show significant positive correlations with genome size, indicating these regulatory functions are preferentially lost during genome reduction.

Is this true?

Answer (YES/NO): NO